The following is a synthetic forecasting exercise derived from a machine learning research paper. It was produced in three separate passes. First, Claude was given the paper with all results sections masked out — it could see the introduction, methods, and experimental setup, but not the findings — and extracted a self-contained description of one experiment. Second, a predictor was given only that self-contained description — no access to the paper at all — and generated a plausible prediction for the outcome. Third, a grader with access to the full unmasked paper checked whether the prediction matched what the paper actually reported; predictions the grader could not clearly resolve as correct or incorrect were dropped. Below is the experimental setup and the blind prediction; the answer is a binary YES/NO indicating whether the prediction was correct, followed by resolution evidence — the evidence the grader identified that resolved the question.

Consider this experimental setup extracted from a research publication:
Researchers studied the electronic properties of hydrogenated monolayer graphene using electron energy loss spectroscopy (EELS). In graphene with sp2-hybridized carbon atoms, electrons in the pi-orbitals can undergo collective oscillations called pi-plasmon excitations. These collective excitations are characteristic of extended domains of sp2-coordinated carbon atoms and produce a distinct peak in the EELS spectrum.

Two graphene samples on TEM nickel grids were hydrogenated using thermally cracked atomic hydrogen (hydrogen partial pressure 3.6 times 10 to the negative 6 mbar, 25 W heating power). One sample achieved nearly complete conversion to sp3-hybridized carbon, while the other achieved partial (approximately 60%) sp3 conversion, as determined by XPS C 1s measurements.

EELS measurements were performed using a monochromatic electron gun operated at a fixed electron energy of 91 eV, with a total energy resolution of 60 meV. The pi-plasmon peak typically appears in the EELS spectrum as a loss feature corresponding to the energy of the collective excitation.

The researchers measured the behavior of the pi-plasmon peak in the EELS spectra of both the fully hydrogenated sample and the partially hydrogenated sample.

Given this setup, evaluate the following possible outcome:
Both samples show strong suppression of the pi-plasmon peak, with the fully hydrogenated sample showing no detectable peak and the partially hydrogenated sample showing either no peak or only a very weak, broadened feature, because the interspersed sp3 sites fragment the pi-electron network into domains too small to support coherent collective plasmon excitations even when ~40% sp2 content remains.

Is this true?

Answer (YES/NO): NO